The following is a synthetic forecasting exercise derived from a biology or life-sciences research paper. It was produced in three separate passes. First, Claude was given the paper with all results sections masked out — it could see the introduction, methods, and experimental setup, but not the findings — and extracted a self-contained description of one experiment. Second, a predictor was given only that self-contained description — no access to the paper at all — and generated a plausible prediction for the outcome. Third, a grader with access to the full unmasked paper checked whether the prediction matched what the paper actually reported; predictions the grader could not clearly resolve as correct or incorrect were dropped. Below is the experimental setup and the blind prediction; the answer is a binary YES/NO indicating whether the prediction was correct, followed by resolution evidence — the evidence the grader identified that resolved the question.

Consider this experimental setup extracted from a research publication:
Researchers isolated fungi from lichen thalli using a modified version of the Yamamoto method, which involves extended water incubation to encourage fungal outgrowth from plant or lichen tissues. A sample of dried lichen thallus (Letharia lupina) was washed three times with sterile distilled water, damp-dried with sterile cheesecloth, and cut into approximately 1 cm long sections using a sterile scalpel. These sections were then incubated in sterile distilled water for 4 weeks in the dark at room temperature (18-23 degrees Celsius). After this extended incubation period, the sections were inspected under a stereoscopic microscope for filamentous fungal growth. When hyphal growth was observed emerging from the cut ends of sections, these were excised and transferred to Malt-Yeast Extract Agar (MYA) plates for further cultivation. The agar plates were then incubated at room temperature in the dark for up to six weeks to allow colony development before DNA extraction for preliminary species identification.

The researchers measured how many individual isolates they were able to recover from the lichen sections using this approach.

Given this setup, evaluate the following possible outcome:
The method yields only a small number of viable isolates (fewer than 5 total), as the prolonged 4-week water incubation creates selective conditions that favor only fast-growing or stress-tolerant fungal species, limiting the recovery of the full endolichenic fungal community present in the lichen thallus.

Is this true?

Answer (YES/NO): NO